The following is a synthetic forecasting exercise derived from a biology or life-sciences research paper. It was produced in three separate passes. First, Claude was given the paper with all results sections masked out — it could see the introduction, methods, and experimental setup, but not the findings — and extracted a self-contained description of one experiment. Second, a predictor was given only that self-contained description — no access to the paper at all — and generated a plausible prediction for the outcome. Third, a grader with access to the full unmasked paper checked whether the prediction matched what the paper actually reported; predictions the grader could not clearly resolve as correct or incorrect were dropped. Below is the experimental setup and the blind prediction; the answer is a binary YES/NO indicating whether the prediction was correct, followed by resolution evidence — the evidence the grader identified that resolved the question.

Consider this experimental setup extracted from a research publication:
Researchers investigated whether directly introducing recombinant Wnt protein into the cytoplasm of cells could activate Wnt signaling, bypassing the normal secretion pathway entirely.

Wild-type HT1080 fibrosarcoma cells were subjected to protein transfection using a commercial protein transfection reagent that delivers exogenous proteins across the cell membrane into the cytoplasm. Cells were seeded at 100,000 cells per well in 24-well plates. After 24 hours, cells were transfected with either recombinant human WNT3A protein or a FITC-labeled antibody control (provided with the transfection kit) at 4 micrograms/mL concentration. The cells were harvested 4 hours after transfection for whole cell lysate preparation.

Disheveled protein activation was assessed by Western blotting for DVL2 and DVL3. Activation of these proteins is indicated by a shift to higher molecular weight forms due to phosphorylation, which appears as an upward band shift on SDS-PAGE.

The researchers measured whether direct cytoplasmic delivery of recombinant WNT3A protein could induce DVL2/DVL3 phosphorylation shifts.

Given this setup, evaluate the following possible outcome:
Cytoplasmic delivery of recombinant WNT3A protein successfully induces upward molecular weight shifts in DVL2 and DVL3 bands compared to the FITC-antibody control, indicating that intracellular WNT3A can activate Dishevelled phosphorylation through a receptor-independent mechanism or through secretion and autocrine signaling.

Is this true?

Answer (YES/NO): YES